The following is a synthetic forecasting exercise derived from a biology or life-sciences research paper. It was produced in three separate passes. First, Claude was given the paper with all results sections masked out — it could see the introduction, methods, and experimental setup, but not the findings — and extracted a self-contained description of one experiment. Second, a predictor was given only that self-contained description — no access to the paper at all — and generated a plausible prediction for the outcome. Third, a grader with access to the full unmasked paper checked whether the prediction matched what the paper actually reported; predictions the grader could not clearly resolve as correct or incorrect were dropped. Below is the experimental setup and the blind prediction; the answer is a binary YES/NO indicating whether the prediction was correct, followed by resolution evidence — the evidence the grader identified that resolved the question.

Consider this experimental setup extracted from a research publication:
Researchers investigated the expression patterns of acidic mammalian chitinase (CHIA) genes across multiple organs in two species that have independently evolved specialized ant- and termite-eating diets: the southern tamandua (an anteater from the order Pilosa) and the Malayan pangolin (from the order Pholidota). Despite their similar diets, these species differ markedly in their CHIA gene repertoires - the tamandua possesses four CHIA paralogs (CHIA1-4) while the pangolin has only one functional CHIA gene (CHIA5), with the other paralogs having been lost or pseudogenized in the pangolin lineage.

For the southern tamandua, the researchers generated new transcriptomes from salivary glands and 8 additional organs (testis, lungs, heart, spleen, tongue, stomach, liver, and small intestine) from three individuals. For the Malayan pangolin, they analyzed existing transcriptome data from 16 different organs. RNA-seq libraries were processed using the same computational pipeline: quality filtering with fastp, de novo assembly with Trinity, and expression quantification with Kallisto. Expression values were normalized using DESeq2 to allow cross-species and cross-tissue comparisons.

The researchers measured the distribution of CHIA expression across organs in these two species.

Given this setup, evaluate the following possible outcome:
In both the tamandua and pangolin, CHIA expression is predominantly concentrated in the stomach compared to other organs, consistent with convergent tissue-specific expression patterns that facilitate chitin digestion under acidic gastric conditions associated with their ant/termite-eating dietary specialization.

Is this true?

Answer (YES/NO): NO